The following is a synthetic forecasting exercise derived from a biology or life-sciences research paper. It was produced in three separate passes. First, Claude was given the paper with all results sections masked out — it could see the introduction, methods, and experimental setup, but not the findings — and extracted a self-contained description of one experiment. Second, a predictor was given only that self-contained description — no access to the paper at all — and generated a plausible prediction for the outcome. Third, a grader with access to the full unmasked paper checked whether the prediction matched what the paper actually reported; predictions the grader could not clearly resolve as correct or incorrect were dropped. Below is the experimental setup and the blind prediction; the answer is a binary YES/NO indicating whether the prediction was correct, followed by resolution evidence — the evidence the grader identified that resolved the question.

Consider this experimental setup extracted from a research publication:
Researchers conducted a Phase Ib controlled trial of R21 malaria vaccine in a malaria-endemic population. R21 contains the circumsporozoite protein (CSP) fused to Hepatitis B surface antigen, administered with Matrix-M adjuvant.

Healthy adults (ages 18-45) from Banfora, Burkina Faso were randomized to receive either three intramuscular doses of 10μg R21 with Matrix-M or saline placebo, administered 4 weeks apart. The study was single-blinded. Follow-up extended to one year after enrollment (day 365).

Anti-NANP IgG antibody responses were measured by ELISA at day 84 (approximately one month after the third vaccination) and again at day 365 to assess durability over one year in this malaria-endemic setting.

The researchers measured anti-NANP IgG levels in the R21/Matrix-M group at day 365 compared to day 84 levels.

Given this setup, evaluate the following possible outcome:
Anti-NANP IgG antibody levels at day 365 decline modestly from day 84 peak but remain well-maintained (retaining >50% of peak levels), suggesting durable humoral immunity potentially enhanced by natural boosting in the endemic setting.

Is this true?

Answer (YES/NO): NO